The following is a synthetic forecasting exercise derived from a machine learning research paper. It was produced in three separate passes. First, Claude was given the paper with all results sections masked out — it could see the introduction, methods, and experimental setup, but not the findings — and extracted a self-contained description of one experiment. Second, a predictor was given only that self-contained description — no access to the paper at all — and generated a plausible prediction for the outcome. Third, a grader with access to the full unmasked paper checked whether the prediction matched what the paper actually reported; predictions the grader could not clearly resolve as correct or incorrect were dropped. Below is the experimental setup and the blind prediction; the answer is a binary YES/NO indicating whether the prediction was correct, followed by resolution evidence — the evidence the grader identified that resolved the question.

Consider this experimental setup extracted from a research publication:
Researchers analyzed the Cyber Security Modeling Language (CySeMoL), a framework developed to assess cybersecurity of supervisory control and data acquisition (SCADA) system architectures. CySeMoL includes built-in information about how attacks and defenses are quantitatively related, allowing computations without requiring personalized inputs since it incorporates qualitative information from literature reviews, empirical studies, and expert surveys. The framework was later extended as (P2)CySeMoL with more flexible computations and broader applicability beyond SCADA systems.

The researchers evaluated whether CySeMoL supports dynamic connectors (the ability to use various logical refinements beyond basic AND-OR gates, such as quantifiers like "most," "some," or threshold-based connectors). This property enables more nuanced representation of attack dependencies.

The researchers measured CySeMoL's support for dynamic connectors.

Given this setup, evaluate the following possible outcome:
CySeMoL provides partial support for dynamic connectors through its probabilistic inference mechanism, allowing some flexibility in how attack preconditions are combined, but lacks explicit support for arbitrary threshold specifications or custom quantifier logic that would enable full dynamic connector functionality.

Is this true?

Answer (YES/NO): NO